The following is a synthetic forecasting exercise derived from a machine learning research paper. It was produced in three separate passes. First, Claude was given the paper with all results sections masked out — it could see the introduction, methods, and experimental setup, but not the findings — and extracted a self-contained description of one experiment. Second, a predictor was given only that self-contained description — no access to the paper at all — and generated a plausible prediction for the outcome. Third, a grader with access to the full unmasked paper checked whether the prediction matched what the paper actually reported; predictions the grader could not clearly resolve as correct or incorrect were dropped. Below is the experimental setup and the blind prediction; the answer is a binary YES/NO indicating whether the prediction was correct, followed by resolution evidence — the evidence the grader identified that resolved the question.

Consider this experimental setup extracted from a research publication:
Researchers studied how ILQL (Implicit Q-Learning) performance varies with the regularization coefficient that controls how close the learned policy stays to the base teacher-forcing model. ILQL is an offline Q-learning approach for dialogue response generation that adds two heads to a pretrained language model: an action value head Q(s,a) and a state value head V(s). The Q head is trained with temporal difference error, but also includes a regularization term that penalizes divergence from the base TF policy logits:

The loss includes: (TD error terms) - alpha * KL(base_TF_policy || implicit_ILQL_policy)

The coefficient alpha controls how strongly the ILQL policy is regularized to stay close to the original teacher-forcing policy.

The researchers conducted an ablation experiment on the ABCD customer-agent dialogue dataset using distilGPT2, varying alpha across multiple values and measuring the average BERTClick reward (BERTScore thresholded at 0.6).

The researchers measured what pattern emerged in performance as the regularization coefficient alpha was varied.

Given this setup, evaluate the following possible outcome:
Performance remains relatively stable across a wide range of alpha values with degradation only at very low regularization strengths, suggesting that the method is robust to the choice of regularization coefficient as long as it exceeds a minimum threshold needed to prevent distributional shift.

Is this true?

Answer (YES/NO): NO